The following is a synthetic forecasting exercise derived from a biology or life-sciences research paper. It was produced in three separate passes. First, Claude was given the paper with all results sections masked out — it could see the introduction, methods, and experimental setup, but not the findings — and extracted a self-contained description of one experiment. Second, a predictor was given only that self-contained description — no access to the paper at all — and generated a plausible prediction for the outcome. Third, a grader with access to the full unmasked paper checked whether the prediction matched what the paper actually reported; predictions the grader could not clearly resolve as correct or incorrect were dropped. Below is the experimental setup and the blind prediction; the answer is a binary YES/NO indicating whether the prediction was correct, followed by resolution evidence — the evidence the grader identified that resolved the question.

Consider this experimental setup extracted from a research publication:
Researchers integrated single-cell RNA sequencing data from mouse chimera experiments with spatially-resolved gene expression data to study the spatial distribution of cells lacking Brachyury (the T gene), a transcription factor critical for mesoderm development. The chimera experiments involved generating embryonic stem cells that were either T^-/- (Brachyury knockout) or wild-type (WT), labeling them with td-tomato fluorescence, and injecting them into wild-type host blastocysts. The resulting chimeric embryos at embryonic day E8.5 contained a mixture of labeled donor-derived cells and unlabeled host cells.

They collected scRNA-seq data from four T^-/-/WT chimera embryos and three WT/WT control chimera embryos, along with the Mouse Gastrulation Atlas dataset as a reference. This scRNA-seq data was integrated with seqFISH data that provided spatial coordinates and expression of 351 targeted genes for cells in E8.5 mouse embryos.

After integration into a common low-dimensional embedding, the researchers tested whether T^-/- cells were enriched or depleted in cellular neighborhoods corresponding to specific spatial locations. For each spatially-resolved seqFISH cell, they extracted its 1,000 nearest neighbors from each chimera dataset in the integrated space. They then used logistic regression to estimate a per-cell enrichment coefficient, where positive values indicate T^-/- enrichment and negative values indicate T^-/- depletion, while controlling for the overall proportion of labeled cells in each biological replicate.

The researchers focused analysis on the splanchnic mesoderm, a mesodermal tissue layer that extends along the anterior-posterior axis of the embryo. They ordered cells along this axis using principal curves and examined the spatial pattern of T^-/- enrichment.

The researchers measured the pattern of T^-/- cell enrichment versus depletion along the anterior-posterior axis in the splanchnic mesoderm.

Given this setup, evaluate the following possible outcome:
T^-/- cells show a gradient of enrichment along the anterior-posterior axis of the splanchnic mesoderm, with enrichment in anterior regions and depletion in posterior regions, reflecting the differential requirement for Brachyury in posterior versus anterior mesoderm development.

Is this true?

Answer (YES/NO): YES